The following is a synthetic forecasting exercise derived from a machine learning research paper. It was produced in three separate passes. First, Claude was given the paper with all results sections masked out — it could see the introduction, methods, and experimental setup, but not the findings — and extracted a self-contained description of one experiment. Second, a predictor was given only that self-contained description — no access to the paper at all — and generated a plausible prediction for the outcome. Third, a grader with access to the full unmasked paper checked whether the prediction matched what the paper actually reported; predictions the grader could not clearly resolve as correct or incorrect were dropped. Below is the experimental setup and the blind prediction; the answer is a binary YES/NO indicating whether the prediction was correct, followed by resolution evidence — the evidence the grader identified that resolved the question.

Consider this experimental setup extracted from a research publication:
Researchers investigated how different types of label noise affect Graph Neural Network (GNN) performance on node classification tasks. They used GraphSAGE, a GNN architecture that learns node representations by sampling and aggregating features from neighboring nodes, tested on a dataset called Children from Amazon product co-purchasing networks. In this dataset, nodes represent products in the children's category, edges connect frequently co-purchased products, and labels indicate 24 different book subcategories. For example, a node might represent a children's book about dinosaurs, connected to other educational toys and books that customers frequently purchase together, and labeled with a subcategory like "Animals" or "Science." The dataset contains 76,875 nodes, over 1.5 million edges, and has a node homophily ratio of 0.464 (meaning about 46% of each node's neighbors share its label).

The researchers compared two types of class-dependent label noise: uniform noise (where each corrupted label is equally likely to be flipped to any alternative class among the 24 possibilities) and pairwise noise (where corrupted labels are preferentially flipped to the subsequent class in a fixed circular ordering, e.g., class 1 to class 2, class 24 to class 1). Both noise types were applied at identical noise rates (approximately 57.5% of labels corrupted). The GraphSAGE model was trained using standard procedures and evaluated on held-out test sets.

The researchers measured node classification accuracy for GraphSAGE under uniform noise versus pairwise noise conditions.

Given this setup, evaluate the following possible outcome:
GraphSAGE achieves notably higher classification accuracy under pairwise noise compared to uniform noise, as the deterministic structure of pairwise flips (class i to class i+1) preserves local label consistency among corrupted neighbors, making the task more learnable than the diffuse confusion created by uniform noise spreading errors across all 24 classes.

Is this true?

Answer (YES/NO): NO